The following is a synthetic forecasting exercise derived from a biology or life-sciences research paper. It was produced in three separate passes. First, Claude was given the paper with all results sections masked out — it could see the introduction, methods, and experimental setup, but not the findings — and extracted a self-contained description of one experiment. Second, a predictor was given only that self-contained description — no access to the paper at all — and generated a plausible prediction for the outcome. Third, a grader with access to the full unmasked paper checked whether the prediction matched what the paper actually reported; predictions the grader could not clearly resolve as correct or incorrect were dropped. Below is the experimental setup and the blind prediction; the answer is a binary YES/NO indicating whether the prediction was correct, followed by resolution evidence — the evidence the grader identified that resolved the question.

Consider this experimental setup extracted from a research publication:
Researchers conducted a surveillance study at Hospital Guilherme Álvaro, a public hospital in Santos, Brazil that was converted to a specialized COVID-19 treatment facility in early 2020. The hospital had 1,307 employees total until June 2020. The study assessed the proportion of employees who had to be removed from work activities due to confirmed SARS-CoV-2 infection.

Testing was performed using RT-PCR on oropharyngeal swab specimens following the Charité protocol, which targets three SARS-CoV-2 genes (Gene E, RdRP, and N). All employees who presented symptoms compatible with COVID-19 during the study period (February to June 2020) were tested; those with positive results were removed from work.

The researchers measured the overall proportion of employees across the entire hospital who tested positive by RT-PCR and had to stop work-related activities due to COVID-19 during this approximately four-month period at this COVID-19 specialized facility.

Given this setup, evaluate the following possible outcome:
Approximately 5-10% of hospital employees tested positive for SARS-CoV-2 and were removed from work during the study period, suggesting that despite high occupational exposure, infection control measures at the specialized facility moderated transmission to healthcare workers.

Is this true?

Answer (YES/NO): NO